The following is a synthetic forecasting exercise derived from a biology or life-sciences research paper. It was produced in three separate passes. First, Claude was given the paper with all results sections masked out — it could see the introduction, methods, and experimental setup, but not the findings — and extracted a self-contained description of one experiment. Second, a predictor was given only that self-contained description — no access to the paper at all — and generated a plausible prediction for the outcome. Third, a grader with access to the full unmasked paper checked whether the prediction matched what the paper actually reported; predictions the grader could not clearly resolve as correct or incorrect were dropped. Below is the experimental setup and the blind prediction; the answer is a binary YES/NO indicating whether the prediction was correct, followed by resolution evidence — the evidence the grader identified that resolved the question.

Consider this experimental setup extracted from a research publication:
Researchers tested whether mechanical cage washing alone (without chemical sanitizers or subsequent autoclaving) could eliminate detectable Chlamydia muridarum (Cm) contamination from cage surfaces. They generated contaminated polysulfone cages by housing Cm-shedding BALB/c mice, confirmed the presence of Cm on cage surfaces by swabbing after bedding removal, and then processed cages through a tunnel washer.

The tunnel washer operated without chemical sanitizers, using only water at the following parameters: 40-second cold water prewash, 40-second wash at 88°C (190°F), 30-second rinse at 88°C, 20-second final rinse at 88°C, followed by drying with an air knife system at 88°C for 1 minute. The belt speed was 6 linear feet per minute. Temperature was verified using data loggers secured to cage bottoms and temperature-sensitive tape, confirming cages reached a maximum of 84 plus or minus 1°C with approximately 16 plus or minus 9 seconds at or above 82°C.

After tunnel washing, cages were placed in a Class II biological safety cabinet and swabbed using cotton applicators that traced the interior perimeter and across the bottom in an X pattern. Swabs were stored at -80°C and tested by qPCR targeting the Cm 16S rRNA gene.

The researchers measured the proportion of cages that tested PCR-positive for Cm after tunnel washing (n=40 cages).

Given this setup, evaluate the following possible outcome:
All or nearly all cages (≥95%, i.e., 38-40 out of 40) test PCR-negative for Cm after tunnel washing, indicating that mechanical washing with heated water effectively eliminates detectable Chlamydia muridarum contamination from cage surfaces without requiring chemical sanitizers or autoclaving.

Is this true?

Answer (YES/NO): YES